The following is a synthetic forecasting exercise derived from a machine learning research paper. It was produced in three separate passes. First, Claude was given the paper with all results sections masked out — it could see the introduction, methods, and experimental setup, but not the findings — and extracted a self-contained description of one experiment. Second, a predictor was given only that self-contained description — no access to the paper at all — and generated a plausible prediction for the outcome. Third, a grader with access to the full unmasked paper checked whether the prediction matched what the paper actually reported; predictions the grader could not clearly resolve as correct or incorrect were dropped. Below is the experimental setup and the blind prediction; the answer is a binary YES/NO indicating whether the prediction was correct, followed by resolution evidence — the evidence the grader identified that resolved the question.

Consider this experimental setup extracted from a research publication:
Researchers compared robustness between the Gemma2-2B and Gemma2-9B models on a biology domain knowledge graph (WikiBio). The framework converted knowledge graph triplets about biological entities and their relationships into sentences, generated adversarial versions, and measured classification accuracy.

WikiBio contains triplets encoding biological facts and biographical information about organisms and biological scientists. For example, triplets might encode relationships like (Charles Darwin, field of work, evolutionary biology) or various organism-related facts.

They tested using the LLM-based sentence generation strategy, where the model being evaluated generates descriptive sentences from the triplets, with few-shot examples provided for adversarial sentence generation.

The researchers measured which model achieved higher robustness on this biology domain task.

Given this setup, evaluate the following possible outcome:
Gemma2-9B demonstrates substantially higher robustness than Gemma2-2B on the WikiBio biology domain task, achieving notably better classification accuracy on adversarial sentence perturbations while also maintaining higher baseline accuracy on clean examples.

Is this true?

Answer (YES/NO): NO